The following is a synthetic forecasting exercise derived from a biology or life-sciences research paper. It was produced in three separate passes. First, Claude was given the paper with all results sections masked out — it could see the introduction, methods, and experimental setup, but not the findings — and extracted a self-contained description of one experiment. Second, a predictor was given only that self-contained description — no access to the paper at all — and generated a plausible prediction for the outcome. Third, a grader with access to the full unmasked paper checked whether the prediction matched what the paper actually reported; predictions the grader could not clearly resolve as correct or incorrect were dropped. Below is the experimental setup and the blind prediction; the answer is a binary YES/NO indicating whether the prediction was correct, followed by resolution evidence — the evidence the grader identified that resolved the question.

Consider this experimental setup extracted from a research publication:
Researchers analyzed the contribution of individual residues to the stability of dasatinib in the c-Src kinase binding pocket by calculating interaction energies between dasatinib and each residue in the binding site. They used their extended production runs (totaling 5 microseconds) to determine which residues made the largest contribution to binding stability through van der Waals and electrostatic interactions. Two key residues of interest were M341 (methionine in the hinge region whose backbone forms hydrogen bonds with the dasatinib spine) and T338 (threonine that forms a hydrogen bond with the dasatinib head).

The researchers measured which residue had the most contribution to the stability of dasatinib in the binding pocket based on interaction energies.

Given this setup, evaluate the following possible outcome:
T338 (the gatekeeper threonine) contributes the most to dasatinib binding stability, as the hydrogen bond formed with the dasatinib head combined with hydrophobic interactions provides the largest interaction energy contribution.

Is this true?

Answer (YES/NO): NO